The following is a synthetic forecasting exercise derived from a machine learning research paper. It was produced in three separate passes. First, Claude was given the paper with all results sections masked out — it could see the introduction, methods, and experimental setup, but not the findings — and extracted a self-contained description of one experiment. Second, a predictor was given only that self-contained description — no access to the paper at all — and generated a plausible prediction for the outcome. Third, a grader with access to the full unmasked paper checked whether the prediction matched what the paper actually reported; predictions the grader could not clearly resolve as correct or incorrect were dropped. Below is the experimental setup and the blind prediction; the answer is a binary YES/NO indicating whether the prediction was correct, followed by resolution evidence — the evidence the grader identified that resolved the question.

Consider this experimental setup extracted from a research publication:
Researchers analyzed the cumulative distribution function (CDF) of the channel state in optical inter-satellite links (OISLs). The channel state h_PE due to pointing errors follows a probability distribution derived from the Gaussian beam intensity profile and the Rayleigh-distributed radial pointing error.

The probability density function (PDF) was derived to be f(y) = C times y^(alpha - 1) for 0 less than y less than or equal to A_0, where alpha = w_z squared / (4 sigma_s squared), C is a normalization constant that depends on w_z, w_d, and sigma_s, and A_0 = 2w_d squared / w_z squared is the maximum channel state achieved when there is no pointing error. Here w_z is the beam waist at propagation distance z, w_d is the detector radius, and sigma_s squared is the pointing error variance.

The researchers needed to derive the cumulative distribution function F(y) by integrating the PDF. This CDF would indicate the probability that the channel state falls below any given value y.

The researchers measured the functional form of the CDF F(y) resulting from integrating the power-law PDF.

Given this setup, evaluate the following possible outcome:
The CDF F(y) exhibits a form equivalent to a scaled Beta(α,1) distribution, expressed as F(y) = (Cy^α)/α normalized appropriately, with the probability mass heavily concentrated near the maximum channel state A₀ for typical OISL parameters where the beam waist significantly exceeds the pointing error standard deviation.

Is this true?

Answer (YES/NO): NO